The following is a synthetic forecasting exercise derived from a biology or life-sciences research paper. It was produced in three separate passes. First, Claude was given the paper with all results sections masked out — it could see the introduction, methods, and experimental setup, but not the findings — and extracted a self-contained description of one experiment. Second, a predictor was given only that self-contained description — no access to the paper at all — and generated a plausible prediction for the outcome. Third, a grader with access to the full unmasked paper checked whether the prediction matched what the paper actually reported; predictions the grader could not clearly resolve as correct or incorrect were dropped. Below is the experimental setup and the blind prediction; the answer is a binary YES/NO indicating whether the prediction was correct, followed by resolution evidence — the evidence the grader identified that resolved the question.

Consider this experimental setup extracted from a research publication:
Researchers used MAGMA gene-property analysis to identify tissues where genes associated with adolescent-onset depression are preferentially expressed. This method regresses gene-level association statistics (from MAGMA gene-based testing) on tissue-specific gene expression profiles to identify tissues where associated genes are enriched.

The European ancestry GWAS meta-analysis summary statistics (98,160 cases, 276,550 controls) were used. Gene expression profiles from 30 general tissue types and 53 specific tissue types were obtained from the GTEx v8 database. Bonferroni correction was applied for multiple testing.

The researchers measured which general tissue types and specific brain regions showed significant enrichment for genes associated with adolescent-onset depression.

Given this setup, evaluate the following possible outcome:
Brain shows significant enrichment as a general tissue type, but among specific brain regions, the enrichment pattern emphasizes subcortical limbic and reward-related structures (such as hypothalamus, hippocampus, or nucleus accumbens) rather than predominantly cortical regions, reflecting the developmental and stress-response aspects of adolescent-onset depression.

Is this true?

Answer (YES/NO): NO